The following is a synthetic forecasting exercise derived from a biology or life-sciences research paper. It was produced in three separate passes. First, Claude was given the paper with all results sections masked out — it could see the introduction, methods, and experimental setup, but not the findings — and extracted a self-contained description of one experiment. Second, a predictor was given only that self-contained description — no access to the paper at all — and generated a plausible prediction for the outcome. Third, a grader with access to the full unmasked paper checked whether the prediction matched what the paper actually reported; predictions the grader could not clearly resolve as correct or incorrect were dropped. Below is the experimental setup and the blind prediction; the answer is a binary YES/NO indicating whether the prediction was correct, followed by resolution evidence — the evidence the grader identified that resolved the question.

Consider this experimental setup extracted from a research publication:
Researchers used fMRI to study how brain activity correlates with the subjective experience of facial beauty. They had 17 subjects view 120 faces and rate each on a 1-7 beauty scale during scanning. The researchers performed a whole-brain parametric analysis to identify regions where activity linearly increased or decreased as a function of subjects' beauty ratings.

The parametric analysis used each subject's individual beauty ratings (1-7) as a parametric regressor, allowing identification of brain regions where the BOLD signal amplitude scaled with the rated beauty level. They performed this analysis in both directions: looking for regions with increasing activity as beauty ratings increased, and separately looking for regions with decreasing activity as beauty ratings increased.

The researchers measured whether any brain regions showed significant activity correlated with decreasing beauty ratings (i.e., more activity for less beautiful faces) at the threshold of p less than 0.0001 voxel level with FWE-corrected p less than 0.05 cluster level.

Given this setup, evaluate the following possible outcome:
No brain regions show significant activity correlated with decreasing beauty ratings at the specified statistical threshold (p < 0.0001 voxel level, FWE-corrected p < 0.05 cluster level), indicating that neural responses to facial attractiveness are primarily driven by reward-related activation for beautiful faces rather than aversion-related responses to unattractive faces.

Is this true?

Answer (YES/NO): YES